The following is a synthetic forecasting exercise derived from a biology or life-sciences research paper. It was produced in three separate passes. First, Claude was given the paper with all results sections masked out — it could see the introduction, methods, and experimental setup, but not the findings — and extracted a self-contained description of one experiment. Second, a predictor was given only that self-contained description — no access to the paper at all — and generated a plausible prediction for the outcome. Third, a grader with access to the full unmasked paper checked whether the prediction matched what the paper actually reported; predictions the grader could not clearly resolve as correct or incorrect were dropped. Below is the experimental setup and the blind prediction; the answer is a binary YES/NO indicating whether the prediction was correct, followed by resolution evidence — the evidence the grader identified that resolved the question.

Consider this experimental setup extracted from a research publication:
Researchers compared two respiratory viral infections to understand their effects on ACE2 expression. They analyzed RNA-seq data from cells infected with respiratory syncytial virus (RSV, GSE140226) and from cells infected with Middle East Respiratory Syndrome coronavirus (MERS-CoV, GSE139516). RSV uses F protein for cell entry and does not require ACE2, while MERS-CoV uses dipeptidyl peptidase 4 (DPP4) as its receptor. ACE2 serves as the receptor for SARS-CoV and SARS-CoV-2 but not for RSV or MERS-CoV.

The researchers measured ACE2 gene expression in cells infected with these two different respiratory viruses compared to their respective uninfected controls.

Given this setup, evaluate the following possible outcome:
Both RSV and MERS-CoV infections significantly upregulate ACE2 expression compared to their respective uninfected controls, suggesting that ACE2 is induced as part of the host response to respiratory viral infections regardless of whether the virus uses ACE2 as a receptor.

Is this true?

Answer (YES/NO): YES